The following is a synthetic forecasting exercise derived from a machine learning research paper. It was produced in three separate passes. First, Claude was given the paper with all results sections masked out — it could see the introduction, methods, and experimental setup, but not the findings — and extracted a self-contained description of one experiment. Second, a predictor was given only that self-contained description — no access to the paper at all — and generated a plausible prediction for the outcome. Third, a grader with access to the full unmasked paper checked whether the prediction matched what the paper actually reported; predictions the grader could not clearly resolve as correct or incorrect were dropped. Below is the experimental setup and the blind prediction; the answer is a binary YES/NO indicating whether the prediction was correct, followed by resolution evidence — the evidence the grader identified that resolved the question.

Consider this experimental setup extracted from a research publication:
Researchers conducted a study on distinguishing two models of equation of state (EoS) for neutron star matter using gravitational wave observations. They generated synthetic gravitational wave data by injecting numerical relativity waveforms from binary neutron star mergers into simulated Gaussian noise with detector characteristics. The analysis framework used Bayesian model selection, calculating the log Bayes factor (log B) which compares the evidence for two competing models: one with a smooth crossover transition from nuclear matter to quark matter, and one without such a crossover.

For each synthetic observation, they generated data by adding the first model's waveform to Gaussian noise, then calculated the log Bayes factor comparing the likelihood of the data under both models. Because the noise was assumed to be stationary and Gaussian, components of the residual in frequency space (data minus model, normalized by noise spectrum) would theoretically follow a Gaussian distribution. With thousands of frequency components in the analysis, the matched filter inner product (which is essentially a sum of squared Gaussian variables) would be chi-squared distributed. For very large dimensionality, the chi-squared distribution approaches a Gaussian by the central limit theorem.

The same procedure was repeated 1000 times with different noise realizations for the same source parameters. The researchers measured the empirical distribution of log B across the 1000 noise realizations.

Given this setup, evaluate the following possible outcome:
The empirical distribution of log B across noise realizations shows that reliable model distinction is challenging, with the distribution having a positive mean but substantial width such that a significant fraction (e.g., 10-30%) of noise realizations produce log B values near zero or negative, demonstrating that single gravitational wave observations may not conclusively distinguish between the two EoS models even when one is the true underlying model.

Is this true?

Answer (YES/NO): NO